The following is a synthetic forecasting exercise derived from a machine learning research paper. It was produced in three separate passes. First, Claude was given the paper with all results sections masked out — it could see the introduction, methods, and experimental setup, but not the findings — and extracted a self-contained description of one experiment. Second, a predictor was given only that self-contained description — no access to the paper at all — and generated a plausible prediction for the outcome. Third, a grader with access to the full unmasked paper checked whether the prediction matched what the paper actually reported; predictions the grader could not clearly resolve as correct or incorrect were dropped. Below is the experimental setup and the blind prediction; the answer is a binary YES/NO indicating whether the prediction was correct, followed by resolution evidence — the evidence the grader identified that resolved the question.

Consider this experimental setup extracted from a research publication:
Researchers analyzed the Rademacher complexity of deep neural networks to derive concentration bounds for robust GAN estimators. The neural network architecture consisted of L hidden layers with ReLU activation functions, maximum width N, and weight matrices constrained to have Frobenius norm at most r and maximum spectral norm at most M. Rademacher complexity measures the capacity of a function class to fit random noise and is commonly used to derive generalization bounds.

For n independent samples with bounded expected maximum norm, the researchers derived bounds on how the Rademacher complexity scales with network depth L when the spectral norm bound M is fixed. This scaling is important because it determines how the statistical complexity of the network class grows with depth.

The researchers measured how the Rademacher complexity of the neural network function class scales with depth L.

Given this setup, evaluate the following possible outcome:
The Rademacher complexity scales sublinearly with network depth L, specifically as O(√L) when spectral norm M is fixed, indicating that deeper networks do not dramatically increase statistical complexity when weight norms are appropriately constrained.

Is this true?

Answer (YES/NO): NO